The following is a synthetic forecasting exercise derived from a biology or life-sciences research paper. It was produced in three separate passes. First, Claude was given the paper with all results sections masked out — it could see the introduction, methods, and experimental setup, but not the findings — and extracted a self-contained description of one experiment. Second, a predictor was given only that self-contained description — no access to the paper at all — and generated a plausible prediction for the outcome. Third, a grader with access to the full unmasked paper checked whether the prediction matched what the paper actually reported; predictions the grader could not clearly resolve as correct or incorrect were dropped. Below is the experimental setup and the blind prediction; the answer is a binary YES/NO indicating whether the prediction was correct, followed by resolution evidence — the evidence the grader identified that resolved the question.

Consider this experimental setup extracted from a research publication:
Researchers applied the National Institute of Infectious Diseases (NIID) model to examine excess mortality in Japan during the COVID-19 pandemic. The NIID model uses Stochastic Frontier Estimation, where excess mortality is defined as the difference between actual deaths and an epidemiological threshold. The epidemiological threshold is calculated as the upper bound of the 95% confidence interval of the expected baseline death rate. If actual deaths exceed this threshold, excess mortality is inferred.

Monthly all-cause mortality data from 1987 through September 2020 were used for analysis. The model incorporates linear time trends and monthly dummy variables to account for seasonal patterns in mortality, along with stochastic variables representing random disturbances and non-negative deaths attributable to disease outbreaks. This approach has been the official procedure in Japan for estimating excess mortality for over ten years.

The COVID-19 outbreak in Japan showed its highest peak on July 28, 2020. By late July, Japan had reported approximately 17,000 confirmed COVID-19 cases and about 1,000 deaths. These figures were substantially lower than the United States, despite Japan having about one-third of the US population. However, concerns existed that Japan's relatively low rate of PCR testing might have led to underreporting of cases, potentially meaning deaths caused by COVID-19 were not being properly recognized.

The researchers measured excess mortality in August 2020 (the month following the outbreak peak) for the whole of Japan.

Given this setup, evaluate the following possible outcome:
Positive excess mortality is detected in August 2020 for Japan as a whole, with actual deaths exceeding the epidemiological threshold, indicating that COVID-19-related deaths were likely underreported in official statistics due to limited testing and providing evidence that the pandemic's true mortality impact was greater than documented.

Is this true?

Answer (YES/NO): NO